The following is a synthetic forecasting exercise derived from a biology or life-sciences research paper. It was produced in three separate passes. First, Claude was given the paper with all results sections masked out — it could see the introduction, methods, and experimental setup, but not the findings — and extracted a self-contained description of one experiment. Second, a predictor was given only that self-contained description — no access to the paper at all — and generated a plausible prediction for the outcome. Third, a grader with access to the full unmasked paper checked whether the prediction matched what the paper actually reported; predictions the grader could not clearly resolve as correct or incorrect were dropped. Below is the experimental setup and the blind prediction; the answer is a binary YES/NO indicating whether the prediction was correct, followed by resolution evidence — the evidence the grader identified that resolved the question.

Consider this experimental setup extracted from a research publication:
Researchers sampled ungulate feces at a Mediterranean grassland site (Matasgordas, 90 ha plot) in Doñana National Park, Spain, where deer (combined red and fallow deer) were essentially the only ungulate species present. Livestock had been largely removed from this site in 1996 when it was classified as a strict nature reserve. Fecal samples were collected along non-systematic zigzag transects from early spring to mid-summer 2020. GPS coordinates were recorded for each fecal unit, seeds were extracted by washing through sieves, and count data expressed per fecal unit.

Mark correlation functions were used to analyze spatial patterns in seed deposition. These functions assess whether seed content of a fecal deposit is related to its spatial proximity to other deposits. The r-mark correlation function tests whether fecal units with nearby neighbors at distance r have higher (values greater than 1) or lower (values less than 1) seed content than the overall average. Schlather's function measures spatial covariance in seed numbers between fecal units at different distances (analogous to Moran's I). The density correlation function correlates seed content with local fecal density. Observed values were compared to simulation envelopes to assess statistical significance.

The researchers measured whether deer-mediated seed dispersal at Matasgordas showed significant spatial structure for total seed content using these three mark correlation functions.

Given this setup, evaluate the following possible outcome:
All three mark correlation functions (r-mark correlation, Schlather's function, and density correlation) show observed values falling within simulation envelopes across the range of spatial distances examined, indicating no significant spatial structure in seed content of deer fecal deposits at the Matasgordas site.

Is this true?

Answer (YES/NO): YES